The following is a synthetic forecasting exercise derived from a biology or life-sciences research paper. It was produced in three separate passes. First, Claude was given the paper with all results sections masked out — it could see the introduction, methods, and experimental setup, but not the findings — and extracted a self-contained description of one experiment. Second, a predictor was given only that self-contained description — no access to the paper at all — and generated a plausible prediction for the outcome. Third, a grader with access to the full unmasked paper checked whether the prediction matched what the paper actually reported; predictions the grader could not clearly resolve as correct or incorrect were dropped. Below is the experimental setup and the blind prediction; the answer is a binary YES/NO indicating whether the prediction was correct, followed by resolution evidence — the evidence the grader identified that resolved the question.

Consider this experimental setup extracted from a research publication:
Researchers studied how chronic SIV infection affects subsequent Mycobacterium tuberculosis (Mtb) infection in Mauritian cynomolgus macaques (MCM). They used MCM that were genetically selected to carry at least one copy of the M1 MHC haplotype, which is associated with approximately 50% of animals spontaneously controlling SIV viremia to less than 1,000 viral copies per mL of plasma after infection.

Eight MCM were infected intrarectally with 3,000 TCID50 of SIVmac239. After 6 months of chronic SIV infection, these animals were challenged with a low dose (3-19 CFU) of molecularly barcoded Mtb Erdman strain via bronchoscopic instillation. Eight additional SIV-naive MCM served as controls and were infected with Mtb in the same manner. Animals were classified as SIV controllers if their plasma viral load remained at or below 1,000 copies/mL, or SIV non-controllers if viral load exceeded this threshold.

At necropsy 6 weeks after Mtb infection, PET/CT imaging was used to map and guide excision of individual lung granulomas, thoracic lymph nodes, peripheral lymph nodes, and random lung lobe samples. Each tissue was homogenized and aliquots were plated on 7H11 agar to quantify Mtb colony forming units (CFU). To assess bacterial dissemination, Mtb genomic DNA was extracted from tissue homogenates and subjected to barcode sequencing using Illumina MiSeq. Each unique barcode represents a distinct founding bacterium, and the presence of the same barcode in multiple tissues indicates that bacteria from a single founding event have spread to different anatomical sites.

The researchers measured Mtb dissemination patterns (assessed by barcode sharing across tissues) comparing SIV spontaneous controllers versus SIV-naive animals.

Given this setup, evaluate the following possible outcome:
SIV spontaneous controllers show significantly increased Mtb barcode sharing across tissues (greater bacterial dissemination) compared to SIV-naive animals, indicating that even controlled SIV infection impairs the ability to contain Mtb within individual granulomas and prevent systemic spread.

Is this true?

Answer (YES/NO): NO